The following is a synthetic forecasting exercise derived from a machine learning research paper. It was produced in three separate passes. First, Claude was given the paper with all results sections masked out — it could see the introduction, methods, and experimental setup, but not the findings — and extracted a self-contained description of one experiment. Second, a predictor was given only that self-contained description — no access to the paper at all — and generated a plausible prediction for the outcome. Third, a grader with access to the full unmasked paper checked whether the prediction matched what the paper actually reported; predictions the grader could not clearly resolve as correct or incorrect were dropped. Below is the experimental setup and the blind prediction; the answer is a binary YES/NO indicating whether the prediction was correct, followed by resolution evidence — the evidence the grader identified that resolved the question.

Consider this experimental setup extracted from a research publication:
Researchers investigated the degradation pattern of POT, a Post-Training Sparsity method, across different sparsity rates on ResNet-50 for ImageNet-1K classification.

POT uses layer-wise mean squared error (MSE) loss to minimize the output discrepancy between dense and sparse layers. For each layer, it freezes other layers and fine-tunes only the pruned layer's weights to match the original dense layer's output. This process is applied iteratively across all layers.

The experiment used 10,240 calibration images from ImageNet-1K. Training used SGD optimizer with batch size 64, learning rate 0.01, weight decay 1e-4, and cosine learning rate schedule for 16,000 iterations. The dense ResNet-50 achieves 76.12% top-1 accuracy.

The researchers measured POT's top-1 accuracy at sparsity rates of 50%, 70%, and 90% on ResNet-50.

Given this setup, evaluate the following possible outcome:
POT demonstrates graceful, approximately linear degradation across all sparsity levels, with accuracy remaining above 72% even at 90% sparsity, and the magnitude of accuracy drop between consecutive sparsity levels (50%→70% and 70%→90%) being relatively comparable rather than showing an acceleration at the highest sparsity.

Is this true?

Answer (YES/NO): NO